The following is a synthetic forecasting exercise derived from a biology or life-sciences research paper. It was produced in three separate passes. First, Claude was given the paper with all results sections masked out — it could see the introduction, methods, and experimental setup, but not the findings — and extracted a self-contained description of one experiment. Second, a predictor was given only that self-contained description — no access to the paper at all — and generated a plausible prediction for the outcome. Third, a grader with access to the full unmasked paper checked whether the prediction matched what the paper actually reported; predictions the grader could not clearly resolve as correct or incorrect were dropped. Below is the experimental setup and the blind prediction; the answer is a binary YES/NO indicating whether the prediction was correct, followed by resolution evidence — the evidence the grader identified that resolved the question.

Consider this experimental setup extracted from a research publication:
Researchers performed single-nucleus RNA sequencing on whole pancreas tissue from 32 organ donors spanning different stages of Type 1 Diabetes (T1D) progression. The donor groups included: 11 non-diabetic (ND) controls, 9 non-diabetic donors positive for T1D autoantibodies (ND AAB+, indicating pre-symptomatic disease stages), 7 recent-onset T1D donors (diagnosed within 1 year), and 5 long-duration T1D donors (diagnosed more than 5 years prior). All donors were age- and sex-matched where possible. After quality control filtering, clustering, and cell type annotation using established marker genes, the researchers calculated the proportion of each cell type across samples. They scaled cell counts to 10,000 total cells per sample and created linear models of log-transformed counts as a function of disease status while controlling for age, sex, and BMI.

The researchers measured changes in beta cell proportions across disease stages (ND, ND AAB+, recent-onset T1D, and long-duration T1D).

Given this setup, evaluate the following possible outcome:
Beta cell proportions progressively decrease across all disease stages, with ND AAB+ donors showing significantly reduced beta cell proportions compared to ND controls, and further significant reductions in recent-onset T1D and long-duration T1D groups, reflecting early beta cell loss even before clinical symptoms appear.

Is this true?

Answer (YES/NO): NO